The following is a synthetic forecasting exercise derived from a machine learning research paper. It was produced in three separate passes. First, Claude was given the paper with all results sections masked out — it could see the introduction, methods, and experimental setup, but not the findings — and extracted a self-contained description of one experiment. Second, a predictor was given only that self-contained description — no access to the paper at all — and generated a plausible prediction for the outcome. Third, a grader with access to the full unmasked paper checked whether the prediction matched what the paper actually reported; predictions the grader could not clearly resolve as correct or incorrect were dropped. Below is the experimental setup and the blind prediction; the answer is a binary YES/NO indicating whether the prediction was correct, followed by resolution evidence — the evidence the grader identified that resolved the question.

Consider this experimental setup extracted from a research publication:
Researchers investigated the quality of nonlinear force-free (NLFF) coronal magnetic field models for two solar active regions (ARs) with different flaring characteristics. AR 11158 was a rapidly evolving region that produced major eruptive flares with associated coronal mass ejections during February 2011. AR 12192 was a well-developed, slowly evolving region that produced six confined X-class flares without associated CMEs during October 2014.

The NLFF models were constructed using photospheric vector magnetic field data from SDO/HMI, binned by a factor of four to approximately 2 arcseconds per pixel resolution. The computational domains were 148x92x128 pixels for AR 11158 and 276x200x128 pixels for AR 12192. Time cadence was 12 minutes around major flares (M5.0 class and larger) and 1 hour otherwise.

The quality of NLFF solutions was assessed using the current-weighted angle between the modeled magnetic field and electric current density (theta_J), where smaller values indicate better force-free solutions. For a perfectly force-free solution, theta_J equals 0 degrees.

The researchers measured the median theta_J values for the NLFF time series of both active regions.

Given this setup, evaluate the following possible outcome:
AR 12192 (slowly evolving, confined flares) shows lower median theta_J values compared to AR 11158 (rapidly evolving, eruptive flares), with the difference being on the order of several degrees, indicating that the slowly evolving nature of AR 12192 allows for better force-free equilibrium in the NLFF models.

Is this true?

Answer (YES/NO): YES